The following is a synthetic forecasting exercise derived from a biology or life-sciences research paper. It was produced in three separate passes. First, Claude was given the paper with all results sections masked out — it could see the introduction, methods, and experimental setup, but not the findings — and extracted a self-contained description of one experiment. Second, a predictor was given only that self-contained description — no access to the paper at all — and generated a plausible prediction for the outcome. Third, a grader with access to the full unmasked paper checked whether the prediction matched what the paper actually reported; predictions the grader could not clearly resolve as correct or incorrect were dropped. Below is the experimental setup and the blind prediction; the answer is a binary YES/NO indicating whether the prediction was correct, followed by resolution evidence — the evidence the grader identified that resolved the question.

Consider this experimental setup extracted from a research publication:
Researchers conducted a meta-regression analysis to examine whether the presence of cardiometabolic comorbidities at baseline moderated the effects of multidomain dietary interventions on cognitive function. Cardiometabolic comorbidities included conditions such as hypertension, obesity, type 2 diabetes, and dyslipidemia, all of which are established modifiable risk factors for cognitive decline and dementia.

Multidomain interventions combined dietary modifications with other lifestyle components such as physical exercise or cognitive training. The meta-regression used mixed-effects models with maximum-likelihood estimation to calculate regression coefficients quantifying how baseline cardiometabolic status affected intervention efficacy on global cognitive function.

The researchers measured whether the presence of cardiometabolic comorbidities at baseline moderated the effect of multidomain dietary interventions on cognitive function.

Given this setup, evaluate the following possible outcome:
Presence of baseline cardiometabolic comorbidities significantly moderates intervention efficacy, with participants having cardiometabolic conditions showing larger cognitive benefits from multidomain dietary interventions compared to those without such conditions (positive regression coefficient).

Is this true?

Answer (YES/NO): YES